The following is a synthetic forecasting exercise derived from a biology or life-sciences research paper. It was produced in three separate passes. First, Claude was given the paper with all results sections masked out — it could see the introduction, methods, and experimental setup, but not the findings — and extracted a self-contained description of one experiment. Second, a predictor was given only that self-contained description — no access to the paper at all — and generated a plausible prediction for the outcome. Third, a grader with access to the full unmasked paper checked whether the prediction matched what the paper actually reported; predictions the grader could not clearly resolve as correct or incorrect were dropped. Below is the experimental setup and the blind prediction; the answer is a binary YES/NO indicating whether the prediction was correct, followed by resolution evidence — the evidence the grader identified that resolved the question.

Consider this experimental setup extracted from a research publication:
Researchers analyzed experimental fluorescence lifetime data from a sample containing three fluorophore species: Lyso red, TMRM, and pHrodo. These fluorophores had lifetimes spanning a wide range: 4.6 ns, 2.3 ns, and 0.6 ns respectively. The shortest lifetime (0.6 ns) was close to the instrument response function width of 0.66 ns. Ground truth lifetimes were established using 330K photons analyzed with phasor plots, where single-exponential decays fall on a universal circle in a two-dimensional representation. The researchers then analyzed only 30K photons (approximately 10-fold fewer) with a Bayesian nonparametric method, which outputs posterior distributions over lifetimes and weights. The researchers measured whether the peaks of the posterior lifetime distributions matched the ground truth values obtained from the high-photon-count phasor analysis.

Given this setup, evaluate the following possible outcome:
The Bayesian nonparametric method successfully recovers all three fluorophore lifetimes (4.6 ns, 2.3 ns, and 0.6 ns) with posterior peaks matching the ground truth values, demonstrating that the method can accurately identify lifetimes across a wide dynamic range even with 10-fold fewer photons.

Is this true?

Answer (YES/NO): YES